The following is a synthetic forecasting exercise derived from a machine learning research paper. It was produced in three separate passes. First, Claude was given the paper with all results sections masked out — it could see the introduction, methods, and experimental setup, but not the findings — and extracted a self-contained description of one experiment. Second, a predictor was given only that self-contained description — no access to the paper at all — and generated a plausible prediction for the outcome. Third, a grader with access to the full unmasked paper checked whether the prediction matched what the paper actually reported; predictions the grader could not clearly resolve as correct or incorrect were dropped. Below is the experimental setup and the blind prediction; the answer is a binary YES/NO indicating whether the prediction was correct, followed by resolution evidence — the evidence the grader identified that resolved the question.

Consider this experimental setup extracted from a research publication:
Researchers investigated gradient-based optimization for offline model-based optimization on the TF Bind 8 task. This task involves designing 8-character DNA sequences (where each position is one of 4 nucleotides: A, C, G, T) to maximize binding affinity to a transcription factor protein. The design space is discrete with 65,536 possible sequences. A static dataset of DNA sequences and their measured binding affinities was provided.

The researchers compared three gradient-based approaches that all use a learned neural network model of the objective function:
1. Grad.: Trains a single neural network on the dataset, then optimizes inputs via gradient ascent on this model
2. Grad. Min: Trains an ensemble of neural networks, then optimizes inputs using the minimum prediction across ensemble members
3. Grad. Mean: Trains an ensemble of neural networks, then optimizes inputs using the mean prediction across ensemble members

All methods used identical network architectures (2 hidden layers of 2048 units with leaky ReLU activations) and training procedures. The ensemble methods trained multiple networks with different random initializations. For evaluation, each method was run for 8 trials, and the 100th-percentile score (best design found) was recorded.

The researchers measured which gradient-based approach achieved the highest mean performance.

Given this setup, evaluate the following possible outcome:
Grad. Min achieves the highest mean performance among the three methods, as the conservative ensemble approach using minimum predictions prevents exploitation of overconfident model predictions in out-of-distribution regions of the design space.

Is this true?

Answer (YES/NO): NO